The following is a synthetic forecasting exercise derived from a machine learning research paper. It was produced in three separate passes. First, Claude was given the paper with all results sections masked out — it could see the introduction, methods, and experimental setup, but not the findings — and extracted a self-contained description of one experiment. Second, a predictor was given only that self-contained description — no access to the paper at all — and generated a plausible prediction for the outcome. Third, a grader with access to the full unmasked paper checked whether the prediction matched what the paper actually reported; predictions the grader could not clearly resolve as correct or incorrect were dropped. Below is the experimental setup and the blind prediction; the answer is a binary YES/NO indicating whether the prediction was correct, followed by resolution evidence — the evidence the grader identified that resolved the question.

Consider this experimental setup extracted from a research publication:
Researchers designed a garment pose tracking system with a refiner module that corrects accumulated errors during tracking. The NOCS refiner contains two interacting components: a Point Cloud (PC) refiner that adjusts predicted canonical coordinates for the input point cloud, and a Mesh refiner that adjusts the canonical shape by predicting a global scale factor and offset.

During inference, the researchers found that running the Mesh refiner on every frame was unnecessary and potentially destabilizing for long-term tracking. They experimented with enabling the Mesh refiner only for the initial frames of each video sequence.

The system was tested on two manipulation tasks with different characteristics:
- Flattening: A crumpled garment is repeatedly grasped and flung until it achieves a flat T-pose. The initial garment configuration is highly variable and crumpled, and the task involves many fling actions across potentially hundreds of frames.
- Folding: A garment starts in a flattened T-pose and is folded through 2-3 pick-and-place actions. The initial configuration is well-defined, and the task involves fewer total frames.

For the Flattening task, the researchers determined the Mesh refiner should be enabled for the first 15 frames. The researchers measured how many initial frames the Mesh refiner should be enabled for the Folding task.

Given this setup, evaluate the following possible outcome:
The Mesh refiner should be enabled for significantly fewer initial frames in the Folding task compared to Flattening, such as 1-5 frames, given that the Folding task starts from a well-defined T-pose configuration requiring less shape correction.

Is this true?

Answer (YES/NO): YES